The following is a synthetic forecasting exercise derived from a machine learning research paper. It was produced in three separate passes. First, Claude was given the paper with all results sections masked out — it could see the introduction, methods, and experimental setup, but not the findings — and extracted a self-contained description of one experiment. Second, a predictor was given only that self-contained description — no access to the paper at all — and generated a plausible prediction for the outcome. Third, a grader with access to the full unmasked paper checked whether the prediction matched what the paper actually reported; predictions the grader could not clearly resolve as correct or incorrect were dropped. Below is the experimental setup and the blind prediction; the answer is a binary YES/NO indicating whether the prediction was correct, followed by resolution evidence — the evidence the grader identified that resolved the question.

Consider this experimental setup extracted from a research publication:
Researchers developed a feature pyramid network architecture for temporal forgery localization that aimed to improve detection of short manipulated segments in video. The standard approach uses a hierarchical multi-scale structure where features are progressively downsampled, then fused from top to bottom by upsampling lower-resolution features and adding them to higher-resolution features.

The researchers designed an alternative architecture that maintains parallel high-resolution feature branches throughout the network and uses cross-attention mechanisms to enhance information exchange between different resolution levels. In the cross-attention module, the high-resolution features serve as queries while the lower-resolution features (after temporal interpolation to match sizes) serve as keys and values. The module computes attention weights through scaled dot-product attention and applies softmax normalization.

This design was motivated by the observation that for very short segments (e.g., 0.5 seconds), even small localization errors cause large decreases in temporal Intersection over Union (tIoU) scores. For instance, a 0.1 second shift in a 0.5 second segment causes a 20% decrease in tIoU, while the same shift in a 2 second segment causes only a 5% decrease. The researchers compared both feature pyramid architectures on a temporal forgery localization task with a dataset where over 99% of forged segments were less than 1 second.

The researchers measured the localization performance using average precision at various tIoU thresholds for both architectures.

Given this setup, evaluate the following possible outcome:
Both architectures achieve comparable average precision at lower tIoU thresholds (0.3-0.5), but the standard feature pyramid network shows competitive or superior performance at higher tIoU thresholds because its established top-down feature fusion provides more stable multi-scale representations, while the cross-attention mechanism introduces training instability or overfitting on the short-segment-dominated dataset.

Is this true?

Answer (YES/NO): NO